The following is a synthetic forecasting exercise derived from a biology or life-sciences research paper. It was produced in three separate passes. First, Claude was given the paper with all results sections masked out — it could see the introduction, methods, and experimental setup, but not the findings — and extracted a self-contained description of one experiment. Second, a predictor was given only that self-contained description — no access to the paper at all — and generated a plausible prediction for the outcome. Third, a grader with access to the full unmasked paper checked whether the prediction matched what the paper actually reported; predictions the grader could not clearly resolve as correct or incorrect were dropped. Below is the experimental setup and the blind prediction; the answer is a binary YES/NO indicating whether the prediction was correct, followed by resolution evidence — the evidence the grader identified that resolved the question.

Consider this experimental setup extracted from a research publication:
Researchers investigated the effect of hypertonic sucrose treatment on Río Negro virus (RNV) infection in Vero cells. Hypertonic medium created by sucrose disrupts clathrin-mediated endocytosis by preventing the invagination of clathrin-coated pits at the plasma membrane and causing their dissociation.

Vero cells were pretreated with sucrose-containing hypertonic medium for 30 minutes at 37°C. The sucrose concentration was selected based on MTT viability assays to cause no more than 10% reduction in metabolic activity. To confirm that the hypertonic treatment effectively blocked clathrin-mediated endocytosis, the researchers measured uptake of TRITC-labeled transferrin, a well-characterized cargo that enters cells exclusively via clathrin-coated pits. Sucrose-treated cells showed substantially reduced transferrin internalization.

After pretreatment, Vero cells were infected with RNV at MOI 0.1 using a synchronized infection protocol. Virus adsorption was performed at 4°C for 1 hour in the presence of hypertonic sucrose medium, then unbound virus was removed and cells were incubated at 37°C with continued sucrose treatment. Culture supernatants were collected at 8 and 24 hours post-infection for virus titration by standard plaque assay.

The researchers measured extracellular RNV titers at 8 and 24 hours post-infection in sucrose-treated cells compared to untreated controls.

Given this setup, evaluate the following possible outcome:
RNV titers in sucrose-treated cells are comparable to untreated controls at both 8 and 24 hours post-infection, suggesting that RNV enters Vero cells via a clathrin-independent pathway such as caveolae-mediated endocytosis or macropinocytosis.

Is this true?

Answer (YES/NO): NO